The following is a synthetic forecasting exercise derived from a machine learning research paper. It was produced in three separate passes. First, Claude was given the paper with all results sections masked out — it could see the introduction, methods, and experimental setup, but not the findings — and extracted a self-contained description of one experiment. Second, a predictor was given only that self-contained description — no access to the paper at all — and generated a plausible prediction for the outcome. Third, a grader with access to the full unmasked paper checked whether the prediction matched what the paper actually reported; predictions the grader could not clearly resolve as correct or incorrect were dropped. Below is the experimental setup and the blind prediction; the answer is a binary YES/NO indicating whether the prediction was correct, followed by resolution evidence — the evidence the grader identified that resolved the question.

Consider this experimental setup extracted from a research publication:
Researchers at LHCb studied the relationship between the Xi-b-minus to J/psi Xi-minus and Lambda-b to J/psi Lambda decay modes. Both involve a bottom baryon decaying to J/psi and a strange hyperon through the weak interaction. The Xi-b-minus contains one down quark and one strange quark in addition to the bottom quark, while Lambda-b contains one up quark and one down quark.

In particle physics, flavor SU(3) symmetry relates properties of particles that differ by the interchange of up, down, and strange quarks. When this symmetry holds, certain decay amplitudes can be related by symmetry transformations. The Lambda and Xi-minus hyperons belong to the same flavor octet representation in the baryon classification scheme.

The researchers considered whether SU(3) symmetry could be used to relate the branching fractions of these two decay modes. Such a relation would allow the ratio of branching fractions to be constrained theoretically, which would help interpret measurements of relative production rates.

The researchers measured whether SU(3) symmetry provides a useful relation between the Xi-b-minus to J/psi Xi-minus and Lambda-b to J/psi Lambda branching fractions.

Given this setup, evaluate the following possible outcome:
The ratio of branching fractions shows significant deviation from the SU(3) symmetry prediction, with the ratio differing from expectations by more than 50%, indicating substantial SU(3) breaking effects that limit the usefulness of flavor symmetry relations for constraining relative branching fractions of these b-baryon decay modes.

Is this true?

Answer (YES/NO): NO